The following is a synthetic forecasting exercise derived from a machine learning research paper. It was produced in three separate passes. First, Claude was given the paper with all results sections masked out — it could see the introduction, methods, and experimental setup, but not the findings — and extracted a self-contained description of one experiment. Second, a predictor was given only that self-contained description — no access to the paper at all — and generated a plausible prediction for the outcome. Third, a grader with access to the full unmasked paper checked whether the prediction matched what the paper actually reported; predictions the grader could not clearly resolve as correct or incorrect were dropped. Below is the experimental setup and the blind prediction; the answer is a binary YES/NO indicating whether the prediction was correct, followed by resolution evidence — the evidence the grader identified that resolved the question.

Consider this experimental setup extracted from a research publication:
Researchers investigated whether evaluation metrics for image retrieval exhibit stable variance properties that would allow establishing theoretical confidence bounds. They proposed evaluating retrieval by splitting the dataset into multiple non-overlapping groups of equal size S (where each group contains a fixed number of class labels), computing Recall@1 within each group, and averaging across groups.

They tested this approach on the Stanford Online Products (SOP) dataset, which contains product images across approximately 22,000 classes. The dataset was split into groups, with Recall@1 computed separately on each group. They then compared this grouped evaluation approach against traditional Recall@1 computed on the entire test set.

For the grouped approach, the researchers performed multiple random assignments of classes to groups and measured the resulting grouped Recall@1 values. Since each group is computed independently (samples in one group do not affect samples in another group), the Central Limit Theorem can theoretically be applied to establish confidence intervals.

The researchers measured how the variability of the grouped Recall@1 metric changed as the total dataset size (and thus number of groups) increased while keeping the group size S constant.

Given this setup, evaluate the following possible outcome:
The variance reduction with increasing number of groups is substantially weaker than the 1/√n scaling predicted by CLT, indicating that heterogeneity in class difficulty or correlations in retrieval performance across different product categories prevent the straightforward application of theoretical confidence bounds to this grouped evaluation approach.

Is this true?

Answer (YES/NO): NO